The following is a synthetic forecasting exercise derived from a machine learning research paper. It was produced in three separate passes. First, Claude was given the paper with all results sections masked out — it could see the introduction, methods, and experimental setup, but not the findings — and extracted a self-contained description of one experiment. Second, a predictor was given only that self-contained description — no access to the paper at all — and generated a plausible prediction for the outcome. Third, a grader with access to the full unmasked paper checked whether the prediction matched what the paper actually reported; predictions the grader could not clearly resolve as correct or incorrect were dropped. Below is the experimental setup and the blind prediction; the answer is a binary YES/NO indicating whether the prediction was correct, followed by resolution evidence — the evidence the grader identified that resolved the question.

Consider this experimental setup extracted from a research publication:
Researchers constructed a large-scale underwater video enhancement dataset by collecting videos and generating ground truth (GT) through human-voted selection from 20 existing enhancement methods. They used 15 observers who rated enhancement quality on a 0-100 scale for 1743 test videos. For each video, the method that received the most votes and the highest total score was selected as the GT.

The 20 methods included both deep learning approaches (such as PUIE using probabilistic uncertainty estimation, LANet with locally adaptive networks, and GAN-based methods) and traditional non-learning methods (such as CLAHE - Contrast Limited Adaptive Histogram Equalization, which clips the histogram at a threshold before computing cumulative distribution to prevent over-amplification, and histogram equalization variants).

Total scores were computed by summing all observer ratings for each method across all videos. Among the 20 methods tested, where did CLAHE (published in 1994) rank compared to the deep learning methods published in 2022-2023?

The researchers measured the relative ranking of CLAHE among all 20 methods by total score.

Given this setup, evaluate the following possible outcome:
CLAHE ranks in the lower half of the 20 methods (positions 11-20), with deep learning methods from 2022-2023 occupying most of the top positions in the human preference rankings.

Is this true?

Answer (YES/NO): NO